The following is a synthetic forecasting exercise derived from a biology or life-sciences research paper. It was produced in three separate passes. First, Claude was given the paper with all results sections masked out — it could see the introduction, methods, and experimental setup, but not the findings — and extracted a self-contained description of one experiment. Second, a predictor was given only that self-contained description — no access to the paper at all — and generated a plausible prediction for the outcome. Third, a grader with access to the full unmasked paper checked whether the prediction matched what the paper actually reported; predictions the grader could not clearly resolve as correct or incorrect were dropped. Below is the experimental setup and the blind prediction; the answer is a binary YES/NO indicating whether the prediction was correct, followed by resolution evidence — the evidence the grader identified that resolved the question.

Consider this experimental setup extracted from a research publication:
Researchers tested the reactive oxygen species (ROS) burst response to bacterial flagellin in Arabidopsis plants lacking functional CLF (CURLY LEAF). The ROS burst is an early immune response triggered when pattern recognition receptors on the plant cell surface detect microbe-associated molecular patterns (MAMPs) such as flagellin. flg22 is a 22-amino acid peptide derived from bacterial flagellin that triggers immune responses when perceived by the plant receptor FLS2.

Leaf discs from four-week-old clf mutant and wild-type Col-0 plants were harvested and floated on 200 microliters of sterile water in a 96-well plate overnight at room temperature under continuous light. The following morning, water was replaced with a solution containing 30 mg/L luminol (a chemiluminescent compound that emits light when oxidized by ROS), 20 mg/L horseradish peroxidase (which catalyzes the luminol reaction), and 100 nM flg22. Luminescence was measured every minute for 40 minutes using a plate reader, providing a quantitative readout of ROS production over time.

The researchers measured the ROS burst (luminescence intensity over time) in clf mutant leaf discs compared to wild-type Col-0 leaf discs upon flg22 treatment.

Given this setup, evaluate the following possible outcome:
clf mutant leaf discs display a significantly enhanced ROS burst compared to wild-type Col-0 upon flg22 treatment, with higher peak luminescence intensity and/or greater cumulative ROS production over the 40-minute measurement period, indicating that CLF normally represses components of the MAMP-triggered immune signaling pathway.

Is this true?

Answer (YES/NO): NO